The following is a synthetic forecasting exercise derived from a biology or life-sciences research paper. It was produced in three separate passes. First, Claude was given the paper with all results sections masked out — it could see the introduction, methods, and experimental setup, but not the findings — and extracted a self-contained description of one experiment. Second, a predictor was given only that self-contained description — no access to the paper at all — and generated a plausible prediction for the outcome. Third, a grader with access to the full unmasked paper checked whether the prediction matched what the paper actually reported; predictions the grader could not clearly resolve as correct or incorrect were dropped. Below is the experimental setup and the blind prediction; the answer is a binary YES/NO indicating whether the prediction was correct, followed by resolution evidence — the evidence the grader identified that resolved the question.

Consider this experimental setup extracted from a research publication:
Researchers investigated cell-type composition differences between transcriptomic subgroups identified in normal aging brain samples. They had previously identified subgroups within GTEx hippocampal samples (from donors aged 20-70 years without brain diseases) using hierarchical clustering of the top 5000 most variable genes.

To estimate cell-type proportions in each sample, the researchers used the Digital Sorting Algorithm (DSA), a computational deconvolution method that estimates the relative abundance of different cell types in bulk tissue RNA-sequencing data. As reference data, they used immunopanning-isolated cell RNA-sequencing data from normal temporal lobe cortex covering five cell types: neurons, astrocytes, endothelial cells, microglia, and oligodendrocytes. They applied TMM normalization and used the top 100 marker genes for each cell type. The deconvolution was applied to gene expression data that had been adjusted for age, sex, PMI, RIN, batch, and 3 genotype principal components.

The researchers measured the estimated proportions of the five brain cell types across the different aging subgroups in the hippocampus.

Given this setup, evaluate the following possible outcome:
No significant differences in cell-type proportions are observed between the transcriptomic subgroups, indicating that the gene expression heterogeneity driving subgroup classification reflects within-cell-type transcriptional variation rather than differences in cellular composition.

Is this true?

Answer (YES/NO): NO